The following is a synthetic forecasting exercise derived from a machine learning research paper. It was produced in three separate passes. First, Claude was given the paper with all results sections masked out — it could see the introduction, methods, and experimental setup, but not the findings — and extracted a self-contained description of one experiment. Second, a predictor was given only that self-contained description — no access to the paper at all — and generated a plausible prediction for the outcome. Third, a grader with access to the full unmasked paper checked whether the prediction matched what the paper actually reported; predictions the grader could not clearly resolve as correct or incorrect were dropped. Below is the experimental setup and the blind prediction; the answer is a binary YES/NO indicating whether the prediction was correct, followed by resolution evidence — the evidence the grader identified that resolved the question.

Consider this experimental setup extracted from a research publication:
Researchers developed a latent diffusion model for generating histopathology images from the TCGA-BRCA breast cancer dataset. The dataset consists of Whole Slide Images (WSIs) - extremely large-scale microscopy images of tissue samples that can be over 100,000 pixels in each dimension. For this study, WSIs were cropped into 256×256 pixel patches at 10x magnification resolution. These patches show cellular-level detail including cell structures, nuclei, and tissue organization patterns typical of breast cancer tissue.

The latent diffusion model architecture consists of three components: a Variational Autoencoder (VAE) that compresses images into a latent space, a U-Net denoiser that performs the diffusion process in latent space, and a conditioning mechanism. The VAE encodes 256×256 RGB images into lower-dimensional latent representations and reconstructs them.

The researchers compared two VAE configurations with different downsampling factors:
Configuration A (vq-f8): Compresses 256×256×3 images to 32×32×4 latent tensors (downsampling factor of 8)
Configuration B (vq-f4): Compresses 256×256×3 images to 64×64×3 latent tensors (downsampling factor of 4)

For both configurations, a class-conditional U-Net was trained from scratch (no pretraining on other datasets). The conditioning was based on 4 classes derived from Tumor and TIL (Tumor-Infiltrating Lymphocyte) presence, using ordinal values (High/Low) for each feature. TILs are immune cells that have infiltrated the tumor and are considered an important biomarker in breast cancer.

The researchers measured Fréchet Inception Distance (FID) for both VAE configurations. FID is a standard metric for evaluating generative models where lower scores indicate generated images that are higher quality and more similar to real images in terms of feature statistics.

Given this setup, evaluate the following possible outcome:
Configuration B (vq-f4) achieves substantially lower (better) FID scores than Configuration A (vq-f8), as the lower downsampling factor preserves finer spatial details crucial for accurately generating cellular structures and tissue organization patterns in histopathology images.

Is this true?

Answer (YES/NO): YES